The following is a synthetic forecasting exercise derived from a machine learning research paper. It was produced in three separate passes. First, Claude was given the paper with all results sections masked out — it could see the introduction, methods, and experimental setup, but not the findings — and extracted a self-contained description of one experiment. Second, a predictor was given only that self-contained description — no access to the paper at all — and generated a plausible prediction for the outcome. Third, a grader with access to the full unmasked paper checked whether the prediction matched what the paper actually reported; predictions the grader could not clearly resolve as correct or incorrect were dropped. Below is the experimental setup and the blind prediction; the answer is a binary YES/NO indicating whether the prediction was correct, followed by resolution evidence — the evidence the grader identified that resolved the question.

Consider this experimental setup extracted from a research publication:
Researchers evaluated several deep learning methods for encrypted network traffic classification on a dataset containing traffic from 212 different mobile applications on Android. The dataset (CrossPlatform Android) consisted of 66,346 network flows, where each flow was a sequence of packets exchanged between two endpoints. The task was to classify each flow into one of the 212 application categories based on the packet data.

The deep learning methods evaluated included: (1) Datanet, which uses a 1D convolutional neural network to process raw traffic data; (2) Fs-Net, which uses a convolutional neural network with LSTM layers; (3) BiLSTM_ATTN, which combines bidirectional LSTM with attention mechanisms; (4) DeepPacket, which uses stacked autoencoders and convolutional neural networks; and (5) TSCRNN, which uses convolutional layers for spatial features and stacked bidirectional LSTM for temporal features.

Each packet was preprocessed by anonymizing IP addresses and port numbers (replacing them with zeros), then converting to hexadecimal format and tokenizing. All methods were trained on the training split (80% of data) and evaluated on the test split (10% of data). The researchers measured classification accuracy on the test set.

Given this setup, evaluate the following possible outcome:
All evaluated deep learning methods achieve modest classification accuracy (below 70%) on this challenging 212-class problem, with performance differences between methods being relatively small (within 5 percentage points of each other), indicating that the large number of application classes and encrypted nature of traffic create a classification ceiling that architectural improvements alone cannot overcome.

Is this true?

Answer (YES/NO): NO